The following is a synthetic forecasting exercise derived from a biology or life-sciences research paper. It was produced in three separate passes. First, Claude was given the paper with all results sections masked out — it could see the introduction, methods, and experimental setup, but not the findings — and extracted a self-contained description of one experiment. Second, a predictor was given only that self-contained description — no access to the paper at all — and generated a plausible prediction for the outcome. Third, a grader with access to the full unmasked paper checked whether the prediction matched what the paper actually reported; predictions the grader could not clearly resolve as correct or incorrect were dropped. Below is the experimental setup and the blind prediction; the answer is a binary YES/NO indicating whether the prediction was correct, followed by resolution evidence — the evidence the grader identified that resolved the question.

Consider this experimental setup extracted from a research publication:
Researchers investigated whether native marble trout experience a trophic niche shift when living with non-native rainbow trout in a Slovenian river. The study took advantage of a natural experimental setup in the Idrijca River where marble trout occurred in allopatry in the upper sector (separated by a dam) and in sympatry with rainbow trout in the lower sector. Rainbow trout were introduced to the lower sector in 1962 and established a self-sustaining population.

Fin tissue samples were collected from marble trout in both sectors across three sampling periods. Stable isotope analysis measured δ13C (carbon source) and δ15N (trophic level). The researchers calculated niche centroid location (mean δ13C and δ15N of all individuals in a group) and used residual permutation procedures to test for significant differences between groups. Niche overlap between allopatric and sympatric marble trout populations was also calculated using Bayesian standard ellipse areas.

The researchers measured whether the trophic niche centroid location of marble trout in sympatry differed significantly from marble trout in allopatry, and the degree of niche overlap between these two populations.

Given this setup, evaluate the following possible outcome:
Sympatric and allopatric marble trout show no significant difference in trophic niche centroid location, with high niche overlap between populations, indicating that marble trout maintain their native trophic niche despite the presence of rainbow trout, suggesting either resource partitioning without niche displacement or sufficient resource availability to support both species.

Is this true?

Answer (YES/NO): NO